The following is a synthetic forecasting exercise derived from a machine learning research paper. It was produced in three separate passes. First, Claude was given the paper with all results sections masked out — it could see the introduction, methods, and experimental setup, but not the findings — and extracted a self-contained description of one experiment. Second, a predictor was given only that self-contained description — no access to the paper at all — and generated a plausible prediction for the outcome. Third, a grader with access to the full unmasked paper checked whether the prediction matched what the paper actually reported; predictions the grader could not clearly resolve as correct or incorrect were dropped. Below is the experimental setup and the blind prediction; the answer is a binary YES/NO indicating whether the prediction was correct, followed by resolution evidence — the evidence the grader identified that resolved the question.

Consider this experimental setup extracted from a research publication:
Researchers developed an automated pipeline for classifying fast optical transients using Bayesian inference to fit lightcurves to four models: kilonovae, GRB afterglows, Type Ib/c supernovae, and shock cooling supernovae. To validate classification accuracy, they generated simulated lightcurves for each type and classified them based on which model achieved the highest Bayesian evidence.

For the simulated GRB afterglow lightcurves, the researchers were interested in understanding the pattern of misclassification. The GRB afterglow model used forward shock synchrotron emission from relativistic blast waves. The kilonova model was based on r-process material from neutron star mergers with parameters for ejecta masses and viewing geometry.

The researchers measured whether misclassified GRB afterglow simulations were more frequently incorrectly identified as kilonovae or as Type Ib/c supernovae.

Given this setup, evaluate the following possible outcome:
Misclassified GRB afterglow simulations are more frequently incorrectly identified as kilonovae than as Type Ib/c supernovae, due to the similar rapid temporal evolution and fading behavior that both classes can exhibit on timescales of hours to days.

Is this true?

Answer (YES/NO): YES